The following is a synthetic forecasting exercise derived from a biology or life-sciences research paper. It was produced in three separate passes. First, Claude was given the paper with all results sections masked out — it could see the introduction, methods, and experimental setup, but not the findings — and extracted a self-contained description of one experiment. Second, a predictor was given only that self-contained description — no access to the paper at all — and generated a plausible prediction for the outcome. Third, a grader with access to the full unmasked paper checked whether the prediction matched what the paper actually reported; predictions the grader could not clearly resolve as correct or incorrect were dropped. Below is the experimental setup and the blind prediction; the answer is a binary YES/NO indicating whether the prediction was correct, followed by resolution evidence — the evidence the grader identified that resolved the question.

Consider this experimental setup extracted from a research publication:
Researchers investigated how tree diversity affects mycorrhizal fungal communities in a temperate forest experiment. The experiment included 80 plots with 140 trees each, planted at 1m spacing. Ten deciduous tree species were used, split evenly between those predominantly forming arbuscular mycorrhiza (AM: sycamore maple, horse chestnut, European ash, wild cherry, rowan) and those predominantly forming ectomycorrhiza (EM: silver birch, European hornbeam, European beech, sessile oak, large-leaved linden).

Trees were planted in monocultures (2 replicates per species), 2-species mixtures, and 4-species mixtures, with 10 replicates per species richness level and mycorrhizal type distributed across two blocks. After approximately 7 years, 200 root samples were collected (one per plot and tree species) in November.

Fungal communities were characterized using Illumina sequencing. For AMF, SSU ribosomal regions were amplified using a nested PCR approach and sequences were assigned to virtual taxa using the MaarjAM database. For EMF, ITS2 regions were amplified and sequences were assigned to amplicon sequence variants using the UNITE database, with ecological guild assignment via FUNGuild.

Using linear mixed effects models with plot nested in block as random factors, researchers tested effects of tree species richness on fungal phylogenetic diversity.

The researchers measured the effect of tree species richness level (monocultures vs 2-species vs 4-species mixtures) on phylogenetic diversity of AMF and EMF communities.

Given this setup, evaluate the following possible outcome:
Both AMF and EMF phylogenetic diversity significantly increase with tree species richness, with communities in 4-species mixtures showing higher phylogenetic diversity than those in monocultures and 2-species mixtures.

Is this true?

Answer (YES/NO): NO